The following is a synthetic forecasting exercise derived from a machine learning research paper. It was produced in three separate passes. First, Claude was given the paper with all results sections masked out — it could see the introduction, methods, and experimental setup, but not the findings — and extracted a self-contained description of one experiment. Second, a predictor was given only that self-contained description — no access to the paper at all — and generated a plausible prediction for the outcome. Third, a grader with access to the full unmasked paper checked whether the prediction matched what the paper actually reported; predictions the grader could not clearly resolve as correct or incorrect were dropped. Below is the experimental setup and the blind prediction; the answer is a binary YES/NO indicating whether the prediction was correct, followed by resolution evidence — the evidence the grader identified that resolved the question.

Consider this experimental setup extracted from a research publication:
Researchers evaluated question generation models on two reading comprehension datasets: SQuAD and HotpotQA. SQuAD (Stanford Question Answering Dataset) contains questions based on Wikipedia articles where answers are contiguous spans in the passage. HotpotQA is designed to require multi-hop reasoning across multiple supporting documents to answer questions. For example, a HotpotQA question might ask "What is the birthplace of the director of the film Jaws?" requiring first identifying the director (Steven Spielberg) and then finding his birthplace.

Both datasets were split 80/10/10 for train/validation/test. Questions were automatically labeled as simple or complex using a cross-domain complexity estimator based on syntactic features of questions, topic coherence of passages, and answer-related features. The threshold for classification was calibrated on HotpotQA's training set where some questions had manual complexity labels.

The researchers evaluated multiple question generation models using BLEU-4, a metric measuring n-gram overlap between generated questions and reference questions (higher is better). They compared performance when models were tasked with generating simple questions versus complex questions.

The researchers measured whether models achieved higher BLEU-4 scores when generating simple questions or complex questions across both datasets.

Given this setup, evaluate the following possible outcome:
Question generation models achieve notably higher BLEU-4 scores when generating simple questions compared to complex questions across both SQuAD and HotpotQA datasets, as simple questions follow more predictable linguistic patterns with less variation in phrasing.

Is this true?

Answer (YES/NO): NO